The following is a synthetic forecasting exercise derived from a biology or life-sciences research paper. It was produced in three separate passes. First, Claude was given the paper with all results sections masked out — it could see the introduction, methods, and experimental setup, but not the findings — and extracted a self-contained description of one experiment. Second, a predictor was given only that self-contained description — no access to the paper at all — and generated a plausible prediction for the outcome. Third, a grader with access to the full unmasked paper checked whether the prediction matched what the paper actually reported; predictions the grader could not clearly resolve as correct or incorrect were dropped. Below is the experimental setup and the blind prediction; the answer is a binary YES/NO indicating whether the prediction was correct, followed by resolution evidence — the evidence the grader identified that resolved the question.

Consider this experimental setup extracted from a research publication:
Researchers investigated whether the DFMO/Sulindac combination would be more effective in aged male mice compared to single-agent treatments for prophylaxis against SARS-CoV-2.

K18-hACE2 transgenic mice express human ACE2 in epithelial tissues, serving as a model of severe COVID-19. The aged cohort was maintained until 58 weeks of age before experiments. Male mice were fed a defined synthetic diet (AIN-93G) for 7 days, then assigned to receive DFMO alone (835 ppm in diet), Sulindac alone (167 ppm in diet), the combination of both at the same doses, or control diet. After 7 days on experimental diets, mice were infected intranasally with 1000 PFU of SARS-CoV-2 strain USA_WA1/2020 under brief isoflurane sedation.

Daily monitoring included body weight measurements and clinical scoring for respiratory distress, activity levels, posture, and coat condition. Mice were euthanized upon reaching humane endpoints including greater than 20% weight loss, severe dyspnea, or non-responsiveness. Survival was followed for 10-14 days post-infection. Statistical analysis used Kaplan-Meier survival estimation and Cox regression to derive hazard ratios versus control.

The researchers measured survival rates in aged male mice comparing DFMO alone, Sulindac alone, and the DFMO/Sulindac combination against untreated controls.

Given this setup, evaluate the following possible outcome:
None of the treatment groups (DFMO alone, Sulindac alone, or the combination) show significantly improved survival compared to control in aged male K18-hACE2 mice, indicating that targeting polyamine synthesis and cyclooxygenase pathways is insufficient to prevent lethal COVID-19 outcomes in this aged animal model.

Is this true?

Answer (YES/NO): NO